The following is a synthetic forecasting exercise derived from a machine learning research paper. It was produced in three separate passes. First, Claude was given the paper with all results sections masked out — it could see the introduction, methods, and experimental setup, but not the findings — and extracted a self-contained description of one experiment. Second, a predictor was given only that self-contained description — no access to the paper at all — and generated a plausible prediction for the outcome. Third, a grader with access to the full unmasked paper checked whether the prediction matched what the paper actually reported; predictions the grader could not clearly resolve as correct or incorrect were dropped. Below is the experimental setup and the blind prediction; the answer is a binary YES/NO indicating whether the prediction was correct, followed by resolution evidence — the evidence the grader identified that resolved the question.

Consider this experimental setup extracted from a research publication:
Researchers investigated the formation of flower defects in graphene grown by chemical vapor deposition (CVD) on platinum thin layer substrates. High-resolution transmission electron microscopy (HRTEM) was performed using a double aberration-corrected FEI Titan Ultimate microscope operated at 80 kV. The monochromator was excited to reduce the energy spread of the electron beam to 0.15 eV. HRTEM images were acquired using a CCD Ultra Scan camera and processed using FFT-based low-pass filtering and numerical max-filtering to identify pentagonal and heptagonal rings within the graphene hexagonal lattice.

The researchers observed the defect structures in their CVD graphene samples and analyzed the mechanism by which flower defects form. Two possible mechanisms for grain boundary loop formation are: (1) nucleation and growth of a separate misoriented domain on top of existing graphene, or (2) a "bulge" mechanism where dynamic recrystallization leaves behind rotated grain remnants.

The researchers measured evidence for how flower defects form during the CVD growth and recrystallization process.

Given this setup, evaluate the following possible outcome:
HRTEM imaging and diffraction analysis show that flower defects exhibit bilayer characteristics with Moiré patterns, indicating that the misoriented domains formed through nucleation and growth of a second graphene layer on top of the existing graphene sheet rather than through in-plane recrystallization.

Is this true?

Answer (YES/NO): NO